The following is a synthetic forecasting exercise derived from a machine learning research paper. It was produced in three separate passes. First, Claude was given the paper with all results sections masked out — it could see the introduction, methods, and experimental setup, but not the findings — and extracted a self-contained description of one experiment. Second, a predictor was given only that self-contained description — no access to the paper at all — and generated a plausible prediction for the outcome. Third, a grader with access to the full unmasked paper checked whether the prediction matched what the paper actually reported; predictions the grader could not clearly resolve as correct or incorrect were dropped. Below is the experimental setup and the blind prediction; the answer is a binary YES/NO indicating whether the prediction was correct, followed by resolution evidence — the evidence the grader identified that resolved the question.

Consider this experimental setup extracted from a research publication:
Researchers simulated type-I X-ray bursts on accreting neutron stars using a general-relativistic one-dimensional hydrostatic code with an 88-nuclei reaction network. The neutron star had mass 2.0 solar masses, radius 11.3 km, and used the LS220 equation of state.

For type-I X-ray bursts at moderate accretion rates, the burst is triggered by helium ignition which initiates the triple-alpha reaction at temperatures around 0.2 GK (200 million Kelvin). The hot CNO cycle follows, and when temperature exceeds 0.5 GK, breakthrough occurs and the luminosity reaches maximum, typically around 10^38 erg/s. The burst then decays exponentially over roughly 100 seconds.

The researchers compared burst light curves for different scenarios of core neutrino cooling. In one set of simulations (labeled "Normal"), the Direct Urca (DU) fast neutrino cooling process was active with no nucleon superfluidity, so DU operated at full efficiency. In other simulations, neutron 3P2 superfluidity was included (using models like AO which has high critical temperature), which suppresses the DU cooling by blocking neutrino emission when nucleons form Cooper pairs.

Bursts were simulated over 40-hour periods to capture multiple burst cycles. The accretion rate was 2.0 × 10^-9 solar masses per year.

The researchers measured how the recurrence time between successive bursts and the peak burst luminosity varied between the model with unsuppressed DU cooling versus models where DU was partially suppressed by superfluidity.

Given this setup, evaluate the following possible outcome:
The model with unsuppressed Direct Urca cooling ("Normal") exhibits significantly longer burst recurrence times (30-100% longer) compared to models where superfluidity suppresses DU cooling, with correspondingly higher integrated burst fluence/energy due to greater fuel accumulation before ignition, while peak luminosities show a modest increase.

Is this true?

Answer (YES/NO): NO